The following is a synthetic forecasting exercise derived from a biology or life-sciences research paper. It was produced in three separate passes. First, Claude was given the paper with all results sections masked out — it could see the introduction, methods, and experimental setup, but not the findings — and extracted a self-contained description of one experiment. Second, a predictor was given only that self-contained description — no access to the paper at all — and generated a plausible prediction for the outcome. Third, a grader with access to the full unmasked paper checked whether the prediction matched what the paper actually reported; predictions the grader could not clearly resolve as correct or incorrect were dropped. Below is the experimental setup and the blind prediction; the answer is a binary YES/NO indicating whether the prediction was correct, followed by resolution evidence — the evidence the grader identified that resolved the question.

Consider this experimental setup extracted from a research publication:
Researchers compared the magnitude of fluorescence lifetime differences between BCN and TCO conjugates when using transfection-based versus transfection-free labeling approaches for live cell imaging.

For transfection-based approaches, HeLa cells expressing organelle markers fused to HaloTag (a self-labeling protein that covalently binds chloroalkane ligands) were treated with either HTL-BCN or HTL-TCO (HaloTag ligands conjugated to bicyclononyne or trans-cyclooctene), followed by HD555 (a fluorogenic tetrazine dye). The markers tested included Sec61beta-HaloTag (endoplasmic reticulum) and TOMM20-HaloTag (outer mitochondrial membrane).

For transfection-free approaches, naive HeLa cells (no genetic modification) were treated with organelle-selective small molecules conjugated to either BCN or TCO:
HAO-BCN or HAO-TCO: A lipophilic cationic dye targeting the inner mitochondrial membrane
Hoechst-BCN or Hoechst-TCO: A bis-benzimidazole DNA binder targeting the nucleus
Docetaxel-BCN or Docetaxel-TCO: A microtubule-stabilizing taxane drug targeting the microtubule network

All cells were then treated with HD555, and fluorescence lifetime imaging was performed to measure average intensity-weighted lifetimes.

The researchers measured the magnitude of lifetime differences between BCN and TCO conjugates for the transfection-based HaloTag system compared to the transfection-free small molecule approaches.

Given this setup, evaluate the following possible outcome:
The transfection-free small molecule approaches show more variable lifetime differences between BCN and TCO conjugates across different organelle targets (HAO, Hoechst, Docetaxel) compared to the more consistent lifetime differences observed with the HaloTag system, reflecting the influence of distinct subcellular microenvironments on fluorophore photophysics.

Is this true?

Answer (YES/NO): YES